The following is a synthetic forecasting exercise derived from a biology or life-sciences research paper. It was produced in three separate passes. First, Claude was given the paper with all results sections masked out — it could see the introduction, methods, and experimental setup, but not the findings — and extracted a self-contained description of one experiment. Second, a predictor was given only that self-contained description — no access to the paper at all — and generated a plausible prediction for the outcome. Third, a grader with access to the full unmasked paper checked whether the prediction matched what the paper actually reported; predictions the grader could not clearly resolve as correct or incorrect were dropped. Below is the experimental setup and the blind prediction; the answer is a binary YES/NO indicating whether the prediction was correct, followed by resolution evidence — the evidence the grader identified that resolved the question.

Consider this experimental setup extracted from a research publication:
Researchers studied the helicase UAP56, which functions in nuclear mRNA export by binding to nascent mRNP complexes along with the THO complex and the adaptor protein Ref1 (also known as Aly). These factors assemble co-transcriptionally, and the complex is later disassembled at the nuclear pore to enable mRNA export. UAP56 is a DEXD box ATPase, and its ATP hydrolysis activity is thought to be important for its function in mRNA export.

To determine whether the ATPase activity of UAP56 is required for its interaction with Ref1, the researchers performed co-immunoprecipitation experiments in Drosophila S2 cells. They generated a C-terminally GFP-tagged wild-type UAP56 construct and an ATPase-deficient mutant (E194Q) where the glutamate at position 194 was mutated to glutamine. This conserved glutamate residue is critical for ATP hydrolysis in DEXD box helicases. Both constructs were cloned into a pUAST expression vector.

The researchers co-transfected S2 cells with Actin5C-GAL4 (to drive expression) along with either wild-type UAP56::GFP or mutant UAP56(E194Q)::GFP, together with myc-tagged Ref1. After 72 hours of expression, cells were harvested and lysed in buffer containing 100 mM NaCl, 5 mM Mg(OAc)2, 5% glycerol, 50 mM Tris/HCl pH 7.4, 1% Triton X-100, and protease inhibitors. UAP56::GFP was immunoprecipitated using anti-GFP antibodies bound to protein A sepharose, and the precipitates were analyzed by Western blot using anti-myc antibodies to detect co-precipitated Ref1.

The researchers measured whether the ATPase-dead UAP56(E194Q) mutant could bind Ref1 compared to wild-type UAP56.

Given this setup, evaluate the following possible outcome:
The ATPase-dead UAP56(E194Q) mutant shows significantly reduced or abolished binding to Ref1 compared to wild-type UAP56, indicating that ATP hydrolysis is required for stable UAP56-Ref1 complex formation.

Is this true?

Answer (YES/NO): NO